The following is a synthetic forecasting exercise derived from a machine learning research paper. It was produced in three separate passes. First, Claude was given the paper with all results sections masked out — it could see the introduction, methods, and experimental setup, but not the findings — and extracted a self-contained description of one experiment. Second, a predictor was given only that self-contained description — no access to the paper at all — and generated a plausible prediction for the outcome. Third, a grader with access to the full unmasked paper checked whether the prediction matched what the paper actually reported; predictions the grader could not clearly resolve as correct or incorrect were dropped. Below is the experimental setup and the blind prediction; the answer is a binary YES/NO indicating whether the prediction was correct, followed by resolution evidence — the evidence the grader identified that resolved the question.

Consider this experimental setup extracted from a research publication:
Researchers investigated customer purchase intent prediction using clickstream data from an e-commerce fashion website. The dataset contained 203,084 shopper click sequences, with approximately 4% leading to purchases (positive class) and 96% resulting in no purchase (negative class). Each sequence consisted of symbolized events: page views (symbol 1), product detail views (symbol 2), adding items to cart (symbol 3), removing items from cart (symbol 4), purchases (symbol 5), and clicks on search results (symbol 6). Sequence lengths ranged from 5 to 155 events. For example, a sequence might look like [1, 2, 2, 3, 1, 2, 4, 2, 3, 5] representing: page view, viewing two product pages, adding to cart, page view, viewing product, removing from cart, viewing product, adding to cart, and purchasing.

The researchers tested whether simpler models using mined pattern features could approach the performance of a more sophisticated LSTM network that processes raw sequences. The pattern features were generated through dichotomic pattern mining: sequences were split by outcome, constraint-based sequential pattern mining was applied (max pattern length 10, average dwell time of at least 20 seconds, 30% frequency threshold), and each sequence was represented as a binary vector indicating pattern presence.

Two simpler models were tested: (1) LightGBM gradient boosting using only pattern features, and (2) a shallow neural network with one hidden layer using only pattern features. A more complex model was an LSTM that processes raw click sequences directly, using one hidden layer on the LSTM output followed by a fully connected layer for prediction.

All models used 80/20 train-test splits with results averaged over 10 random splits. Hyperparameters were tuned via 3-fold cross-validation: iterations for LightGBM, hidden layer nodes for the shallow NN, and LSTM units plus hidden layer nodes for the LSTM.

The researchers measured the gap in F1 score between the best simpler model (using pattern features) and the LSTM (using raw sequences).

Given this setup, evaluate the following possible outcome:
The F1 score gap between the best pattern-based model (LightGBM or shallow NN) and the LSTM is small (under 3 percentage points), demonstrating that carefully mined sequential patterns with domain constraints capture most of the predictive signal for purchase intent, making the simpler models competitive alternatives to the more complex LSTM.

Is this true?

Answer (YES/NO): NO